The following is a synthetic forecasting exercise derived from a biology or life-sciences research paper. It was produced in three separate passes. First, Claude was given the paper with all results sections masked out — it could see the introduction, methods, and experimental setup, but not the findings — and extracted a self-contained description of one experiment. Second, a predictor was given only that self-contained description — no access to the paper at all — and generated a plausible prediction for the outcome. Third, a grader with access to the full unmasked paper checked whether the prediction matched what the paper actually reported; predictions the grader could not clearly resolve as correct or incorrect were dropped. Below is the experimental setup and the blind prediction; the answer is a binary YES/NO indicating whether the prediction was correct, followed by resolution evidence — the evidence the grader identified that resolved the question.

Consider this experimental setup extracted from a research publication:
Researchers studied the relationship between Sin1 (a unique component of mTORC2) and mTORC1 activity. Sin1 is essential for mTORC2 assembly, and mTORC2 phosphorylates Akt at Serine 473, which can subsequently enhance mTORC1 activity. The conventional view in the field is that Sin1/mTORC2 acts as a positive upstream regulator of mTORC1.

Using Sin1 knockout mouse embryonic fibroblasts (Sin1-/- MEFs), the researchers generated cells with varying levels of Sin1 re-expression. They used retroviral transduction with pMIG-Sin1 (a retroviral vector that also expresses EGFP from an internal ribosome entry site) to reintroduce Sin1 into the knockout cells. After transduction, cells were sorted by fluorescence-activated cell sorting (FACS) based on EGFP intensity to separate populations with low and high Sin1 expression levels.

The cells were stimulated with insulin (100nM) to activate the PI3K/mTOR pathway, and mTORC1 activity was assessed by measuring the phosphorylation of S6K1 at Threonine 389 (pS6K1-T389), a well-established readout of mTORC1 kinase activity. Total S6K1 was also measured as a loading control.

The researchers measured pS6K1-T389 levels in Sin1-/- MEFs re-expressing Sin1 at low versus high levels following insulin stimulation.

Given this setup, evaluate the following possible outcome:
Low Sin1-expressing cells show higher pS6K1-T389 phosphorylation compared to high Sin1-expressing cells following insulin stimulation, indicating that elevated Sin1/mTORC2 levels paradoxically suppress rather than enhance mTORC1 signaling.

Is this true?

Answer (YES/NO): YES